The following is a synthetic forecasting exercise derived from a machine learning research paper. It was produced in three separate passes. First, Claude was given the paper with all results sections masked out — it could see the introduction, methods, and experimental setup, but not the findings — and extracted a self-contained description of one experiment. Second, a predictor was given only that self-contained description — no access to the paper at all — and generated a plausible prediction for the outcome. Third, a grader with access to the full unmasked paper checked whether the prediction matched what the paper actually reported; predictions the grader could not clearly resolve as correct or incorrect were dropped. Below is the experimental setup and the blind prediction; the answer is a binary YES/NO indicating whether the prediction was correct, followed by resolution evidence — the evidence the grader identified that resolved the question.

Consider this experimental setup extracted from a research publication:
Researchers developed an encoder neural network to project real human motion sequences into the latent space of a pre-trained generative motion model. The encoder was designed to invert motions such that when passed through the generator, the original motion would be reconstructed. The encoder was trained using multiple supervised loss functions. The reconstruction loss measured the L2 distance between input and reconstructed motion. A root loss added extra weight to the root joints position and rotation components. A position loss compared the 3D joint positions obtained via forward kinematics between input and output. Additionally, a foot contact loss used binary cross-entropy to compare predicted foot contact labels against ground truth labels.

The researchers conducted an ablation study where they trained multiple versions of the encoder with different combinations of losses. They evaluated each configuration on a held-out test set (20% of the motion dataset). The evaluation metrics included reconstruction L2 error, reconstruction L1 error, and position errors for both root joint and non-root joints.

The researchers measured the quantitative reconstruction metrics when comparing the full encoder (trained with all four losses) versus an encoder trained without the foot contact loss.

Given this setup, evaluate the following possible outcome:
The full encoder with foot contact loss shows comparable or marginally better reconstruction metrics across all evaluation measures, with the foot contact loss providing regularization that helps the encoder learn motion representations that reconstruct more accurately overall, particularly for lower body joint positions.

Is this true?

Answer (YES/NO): NO